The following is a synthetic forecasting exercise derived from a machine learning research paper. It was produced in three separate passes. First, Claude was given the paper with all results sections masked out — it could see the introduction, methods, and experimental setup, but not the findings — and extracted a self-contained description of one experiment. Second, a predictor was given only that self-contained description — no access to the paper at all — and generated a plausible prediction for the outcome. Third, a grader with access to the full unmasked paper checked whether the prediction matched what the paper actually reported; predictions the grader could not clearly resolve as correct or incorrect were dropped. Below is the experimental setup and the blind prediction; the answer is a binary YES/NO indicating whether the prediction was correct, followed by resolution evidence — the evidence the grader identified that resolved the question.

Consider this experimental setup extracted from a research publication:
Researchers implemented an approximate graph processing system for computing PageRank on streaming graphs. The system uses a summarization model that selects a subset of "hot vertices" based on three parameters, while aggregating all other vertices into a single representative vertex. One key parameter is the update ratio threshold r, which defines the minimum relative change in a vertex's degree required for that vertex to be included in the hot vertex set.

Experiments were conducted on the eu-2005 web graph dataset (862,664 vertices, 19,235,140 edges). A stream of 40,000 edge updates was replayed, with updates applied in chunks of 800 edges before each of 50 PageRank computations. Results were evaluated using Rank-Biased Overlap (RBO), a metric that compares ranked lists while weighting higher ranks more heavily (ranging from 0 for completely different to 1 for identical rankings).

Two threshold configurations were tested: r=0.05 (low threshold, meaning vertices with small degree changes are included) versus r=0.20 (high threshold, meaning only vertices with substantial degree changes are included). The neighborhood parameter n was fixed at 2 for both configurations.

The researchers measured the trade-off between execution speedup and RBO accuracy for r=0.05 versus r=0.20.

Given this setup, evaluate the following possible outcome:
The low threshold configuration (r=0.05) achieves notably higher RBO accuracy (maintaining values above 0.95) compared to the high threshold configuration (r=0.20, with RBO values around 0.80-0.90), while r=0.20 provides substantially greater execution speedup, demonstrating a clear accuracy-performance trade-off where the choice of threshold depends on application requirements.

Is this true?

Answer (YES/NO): NO